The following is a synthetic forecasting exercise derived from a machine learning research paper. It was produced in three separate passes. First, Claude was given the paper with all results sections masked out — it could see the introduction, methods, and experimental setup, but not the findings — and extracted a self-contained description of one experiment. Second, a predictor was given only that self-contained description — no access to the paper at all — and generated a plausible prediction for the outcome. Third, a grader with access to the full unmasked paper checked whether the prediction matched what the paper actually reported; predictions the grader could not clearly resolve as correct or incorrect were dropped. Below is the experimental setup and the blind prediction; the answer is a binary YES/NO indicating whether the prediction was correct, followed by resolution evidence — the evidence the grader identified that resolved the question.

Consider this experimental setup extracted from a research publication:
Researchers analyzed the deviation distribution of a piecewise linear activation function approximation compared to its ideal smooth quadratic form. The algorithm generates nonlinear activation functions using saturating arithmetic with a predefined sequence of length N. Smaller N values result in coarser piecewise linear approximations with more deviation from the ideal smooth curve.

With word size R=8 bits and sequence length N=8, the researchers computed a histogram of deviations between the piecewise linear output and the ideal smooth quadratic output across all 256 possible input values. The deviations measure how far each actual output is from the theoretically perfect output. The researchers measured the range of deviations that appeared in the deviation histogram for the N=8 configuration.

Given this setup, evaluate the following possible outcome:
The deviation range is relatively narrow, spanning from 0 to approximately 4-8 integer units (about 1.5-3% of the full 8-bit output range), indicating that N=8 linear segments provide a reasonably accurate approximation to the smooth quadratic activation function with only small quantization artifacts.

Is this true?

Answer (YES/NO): NO